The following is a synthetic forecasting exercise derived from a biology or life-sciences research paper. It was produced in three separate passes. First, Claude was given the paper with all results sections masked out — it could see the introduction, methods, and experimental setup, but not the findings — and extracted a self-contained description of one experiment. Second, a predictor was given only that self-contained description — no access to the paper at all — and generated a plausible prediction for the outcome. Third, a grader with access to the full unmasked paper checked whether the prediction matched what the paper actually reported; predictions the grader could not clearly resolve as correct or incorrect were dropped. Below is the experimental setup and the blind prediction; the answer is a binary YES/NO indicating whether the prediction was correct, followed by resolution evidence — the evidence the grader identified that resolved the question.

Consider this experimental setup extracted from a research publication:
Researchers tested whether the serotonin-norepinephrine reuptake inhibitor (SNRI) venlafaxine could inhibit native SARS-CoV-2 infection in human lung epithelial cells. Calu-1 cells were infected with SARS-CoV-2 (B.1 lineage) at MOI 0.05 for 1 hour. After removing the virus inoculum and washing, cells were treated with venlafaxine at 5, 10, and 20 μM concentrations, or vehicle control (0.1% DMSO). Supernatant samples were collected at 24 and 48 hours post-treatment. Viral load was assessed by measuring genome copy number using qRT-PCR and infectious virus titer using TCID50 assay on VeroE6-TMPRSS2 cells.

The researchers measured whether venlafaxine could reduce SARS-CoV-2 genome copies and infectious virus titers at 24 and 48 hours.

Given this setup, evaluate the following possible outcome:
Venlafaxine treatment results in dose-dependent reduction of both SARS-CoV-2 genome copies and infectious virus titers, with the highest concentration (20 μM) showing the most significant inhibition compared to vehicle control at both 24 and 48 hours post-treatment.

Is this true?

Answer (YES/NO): NO